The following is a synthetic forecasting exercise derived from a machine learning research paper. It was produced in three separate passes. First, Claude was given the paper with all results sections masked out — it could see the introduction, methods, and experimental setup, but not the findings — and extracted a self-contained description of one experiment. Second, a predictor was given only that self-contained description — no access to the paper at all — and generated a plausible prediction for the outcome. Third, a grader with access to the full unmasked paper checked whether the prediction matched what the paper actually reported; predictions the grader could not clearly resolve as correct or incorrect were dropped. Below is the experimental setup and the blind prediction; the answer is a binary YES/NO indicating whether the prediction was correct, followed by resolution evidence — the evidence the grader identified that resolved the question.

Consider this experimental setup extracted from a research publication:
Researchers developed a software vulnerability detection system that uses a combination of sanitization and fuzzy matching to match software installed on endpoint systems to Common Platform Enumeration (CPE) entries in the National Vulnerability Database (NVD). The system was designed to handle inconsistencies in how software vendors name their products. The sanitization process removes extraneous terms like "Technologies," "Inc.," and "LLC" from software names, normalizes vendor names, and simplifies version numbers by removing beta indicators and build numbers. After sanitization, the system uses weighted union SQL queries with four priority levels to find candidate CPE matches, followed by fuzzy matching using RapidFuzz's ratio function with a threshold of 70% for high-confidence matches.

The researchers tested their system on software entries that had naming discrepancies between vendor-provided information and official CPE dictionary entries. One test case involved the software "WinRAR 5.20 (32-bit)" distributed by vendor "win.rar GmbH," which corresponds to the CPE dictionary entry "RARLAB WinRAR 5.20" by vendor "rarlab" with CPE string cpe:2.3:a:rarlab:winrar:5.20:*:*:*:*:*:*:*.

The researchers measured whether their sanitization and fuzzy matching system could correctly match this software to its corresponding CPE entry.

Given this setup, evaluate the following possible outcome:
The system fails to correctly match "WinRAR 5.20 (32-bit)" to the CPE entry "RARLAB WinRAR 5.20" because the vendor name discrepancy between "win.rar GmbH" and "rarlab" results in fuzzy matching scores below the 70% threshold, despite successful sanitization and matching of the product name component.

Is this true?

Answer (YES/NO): NO